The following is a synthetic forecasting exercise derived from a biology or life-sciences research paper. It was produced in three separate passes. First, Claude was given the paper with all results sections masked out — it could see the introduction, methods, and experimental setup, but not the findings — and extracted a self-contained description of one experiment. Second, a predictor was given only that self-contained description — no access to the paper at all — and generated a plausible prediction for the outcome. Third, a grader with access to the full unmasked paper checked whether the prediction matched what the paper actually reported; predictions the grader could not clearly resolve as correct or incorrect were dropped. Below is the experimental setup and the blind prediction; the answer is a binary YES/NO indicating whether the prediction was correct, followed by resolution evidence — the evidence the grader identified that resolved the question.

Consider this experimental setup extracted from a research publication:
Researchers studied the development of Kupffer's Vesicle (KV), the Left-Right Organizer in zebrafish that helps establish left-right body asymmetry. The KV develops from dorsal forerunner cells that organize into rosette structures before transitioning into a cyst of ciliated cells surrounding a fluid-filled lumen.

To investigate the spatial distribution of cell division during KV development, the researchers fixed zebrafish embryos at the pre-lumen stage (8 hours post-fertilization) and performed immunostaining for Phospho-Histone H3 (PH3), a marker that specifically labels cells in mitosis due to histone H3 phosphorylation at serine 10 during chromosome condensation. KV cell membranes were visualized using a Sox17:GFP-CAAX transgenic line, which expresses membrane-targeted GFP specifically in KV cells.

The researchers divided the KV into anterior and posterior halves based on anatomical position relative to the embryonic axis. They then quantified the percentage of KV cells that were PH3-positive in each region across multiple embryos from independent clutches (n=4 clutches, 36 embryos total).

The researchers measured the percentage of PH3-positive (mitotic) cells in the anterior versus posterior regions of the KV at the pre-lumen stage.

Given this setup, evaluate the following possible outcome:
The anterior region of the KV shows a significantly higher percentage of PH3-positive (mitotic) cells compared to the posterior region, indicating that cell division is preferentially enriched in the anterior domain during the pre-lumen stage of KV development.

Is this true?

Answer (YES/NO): YES